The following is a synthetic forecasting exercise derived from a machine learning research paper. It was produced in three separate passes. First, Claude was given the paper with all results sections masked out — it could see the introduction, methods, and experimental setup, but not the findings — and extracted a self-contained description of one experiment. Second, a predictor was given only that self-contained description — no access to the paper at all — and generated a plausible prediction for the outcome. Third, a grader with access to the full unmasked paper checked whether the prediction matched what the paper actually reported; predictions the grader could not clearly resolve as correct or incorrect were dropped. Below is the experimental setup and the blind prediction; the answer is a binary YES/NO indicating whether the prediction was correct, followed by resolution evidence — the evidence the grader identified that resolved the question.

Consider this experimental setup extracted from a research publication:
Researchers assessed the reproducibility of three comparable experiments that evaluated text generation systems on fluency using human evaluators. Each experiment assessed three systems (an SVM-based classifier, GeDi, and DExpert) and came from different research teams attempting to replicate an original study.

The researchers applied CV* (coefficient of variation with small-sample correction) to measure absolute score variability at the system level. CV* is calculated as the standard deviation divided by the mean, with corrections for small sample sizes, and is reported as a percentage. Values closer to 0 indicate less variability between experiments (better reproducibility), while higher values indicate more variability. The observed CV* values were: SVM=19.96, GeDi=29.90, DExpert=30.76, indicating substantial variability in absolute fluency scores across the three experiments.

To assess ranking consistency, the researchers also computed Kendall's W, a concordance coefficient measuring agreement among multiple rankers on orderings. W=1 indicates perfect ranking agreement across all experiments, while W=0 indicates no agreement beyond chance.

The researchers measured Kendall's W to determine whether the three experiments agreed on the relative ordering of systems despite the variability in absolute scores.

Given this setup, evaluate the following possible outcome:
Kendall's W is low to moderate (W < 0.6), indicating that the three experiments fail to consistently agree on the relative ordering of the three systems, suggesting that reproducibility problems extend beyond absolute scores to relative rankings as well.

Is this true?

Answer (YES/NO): NO